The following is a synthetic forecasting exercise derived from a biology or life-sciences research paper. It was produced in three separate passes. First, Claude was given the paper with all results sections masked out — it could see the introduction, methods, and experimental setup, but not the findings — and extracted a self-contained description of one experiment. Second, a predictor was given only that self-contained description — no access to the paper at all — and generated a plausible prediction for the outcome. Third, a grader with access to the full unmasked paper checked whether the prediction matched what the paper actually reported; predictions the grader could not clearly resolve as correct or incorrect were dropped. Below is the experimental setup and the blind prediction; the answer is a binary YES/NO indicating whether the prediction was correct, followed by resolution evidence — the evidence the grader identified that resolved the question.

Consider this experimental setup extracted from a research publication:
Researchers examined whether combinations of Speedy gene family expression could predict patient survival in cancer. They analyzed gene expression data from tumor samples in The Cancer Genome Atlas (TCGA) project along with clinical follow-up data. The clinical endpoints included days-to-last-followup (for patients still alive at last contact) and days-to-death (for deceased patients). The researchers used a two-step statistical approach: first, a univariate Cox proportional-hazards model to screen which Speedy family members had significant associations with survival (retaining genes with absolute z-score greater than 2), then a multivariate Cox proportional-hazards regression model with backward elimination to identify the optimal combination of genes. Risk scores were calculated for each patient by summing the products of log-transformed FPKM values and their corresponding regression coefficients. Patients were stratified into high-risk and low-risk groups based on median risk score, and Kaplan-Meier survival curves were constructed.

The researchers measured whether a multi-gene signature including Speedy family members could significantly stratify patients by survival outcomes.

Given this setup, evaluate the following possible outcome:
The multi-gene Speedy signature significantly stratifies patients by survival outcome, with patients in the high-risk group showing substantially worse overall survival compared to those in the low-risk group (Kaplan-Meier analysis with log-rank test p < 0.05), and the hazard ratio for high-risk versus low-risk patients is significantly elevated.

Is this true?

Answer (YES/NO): YES